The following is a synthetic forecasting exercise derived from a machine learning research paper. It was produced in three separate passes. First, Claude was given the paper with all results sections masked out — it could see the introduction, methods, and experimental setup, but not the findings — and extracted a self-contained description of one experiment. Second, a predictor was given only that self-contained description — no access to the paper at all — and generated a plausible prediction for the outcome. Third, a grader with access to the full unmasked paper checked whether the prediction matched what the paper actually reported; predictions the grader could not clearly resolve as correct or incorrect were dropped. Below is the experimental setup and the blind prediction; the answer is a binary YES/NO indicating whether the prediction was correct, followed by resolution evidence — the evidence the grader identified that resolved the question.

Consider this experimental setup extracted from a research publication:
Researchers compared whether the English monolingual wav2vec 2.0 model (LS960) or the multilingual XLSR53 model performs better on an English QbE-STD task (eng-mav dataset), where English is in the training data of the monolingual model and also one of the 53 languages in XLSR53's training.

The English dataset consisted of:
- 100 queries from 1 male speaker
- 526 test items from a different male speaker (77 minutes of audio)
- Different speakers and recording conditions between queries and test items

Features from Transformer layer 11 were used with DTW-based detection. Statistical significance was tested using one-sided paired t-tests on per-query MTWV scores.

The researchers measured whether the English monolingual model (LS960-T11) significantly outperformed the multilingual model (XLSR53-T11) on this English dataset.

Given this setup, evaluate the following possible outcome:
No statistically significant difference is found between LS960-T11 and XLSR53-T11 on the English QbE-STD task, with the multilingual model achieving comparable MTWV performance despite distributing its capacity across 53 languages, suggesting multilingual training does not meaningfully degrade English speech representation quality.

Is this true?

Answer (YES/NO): NO